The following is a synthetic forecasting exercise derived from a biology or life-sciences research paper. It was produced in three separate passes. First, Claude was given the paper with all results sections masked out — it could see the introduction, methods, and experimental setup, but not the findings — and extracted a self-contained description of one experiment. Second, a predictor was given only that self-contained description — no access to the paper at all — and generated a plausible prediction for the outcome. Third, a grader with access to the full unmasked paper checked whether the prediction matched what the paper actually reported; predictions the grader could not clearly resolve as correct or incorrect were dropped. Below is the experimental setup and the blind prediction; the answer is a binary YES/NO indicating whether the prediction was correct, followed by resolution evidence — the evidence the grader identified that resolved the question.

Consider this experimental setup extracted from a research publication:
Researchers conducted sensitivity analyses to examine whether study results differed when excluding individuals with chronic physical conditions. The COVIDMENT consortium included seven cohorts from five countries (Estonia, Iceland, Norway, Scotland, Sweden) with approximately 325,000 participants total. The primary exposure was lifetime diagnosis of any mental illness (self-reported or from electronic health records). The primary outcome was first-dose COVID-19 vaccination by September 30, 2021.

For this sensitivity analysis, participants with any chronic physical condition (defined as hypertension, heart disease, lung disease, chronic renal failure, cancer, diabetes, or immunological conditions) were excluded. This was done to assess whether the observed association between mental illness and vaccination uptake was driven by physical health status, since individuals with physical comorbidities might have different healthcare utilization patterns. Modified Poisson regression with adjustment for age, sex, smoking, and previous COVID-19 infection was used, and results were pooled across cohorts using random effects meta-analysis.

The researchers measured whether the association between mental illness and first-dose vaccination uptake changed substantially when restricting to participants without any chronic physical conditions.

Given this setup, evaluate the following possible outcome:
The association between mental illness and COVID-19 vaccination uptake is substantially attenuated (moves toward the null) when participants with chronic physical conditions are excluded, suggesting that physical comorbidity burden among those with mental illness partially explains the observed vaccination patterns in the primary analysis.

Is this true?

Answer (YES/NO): NO